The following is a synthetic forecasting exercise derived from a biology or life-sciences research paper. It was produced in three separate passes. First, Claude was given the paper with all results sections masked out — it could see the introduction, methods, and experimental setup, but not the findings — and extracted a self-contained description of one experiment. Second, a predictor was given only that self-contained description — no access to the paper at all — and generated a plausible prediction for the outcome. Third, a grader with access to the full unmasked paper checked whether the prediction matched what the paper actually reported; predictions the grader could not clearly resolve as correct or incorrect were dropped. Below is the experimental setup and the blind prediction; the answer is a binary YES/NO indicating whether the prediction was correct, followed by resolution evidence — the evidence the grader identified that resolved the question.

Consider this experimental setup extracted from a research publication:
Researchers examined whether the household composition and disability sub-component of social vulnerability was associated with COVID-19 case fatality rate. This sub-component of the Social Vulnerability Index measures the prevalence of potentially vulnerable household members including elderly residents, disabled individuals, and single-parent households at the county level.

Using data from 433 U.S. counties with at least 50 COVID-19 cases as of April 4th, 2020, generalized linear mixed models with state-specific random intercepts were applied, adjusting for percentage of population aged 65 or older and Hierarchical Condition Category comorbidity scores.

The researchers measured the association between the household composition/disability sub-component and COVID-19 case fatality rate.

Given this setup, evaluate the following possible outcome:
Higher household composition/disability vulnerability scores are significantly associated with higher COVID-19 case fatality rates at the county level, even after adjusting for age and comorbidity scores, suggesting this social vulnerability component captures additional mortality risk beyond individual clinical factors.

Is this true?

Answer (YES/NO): NO